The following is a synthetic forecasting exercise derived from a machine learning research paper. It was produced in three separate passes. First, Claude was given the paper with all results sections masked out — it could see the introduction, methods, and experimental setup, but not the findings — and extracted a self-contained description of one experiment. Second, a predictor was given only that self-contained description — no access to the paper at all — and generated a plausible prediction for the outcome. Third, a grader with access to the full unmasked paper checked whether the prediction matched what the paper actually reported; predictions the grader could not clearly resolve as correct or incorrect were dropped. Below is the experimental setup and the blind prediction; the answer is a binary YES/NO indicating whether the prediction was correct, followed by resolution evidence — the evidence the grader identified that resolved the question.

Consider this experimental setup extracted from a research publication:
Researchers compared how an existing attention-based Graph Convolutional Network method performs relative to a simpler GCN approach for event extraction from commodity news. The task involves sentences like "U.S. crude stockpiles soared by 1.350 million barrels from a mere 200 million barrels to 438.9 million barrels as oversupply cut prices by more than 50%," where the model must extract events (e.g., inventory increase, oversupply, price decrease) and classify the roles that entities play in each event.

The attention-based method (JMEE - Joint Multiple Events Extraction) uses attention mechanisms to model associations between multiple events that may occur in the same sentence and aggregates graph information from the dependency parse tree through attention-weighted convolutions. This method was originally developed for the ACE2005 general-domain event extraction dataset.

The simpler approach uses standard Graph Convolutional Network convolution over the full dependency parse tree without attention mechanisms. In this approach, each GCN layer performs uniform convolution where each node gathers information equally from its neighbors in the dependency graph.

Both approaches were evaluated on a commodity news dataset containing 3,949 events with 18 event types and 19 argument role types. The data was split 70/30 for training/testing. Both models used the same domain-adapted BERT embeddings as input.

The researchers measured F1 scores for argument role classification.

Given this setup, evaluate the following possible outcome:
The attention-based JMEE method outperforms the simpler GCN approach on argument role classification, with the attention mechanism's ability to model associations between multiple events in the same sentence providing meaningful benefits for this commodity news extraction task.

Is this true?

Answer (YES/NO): NO